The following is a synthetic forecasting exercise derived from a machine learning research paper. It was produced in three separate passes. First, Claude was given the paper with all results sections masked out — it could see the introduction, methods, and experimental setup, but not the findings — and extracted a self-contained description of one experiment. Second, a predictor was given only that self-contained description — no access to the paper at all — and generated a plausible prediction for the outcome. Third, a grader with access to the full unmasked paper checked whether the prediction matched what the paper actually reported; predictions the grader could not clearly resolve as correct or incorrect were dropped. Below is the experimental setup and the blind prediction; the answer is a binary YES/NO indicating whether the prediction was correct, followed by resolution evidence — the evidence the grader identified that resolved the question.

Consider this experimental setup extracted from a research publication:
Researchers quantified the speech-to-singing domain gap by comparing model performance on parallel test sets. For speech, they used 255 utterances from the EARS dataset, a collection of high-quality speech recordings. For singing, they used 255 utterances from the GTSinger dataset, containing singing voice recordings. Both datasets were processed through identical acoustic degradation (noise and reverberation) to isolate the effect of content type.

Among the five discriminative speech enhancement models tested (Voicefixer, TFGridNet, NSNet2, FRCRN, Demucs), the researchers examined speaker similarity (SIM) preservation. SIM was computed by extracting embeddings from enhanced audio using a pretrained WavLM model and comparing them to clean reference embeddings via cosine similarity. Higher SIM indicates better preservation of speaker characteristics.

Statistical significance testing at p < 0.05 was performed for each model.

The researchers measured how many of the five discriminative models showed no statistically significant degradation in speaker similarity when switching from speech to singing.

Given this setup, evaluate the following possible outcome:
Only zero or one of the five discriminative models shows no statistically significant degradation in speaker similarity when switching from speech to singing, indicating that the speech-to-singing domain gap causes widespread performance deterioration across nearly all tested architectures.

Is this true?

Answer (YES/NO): YES